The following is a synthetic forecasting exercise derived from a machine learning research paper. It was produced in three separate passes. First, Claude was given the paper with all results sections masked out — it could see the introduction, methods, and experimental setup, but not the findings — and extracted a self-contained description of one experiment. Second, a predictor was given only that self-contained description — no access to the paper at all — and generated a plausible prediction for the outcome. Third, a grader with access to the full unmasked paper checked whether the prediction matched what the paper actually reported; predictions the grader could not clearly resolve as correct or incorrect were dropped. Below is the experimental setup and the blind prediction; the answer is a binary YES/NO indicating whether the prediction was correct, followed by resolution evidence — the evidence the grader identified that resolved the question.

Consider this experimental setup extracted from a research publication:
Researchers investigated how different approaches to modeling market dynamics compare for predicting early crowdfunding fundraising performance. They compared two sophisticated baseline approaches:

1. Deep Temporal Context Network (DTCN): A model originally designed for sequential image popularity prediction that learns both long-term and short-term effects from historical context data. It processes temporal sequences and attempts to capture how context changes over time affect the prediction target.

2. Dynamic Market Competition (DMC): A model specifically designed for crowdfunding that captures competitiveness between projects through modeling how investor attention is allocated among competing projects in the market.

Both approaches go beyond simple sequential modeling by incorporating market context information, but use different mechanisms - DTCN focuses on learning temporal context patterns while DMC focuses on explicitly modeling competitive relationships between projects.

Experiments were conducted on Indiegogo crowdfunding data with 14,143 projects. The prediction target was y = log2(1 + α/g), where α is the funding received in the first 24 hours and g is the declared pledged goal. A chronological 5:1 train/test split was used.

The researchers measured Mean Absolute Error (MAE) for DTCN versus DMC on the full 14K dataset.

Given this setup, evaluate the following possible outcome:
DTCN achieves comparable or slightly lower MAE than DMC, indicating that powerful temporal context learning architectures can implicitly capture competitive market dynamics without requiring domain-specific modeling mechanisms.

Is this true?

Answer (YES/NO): NO